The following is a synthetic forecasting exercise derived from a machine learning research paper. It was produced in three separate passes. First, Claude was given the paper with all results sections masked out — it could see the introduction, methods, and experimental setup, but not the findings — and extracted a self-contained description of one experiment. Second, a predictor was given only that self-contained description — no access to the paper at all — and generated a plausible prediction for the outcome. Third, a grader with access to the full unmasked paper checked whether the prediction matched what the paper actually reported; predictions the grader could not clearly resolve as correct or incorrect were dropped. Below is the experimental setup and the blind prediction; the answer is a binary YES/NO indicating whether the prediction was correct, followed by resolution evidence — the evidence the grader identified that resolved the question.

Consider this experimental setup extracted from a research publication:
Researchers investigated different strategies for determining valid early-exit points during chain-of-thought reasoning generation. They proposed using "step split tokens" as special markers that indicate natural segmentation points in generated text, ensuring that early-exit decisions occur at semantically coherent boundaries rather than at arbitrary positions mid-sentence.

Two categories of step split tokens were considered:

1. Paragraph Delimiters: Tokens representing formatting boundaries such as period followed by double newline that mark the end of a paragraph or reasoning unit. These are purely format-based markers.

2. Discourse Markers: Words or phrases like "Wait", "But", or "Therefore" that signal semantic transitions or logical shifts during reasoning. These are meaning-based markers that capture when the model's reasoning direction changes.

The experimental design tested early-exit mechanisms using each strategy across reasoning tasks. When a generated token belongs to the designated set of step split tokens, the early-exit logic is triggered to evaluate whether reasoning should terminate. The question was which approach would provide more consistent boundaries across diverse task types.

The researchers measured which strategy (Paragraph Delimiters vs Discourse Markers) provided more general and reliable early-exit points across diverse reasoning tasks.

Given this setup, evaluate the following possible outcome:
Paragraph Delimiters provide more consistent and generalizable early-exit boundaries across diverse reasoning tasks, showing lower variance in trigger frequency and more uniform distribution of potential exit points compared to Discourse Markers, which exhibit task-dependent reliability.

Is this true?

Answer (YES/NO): NO